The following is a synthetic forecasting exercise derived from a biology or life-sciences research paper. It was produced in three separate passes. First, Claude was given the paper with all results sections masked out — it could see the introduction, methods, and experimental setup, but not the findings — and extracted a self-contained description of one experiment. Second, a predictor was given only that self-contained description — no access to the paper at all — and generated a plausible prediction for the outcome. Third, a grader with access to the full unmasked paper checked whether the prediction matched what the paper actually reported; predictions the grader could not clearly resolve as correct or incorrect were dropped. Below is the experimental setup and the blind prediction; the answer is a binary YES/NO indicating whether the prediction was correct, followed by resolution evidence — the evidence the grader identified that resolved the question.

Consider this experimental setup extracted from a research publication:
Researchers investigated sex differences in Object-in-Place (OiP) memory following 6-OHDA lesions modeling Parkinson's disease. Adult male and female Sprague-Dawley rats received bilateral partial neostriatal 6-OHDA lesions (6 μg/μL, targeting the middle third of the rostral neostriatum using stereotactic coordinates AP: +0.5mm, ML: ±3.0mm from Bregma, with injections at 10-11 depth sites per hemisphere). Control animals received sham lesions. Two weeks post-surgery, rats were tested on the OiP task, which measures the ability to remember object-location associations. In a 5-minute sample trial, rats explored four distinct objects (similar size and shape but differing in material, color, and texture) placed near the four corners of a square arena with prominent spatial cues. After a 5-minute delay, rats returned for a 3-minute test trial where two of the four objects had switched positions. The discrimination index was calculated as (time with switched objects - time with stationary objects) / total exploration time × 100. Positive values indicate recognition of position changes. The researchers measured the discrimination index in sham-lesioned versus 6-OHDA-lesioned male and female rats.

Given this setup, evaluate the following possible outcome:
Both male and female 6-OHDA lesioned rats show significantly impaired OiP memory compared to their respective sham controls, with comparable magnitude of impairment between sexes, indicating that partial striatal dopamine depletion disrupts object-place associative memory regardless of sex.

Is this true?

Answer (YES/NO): NO